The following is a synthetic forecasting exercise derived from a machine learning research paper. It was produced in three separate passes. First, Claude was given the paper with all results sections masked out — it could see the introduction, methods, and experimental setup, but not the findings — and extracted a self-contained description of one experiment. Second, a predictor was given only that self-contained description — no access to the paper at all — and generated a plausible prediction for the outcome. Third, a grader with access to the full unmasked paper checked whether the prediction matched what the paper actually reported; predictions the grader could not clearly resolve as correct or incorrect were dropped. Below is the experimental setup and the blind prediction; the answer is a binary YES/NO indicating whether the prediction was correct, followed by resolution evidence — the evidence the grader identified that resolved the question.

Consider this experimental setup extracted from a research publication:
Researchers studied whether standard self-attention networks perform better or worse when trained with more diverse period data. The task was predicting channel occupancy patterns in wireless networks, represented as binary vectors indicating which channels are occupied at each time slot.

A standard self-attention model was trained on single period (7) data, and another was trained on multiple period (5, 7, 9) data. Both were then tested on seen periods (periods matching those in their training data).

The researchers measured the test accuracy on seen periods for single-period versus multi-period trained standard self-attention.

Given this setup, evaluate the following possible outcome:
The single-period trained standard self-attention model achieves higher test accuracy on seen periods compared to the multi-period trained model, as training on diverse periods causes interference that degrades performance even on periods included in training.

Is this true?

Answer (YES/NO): NO